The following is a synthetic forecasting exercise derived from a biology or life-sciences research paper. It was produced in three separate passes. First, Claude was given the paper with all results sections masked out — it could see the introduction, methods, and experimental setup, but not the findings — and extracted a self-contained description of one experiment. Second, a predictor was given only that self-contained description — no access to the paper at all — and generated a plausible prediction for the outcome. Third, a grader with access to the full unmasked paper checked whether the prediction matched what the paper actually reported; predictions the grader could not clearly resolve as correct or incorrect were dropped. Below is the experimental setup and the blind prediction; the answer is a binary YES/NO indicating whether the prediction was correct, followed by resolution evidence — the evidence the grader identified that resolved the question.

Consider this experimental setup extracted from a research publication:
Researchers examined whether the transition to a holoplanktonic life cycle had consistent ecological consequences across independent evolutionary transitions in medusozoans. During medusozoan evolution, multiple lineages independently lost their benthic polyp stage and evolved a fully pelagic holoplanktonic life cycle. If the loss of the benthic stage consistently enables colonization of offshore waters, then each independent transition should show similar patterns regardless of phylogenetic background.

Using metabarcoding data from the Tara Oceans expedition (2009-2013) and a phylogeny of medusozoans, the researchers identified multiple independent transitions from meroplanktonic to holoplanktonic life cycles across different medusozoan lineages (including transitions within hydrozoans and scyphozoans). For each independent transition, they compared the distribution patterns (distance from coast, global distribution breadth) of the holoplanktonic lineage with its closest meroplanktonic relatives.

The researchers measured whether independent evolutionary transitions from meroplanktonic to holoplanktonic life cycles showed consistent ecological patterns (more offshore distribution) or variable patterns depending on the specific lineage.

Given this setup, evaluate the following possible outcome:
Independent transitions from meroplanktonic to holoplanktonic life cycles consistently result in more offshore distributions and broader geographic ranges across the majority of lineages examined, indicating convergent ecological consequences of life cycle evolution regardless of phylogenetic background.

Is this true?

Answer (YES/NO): YES